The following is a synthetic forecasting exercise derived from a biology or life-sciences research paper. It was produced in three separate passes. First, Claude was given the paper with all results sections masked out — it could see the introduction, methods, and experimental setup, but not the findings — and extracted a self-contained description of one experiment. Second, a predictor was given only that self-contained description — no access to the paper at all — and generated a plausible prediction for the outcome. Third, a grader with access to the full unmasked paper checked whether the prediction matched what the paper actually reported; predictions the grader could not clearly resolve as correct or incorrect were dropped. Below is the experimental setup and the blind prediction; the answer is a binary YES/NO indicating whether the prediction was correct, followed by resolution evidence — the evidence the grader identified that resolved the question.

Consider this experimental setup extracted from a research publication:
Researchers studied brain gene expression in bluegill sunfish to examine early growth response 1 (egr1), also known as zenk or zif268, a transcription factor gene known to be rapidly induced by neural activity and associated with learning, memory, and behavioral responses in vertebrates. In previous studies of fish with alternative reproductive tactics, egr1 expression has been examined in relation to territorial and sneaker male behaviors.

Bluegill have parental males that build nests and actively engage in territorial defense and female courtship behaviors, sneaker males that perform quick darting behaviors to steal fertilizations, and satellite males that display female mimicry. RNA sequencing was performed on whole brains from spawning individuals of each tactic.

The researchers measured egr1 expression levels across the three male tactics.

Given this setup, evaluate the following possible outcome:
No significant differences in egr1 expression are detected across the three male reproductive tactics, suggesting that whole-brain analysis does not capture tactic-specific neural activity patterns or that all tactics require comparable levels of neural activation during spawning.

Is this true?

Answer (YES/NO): NO